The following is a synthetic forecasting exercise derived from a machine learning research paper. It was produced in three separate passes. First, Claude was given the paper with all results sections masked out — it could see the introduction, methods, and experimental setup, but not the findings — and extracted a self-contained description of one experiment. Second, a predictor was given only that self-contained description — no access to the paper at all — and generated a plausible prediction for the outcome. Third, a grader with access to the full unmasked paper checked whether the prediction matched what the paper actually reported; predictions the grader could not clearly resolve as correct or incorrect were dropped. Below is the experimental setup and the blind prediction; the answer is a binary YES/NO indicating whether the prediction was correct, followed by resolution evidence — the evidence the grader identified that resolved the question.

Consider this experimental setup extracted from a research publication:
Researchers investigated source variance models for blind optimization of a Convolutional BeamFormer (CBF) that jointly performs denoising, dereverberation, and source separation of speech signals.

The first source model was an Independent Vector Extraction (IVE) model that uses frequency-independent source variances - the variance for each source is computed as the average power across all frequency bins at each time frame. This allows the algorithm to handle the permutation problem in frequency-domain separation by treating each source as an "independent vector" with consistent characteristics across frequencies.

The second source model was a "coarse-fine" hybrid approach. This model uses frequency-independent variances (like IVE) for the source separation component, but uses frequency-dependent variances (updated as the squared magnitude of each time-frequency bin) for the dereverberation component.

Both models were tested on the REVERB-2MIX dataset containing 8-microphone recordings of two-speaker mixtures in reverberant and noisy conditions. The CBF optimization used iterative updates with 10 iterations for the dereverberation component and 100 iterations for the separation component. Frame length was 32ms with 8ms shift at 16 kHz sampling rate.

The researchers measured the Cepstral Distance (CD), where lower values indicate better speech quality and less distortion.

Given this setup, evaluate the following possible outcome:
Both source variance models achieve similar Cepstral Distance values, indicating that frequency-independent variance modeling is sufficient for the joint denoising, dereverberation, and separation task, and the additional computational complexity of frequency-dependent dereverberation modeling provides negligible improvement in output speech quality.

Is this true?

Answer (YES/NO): NO